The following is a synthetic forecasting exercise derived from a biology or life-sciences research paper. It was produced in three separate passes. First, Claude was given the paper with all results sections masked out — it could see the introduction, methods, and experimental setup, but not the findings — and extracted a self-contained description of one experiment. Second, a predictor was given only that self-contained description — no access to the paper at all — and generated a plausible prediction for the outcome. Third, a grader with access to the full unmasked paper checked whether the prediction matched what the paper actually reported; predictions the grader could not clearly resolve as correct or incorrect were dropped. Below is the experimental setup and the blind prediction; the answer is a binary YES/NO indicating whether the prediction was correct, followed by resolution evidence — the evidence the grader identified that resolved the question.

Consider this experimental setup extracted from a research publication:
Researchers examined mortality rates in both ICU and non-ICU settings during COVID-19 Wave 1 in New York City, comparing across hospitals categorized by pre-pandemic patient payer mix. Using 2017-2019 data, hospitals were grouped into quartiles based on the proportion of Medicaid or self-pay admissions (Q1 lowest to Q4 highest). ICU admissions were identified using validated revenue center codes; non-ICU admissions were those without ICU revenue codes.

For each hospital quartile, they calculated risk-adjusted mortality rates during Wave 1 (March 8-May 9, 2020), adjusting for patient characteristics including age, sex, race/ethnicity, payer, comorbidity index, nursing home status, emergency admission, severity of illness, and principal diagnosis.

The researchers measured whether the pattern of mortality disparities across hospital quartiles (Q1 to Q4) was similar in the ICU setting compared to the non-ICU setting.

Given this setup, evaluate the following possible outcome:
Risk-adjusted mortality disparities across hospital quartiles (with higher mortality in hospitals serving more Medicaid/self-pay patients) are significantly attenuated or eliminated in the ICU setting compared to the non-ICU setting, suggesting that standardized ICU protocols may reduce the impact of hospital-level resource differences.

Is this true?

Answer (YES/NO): NO